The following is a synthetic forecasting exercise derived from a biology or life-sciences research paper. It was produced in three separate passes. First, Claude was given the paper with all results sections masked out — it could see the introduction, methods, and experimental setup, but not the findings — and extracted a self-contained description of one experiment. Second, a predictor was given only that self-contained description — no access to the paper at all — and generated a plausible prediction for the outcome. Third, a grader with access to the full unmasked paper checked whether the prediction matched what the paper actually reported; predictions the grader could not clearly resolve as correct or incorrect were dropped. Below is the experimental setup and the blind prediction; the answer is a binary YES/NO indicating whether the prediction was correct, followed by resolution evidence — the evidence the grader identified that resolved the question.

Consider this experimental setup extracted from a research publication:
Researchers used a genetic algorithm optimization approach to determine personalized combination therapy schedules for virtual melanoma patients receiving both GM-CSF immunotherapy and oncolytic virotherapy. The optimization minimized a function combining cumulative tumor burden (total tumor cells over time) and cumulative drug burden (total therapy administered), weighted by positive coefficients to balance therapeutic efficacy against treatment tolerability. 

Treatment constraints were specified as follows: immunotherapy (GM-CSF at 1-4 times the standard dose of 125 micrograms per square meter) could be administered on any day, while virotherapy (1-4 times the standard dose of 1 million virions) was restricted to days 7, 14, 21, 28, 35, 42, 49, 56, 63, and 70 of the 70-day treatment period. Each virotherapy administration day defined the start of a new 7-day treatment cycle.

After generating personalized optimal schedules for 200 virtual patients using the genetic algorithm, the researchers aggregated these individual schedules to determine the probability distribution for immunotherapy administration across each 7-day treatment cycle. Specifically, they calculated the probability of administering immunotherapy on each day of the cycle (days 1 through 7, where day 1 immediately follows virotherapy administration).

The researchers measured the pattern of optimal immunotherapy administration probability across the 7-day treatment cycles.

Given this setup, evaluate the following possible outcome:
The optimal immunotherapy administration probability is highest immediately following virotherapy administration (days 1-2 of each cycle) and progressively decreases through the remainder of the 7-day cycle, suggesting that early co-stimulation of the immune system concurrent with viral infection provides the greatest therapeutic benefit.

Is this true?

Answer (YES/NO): NO